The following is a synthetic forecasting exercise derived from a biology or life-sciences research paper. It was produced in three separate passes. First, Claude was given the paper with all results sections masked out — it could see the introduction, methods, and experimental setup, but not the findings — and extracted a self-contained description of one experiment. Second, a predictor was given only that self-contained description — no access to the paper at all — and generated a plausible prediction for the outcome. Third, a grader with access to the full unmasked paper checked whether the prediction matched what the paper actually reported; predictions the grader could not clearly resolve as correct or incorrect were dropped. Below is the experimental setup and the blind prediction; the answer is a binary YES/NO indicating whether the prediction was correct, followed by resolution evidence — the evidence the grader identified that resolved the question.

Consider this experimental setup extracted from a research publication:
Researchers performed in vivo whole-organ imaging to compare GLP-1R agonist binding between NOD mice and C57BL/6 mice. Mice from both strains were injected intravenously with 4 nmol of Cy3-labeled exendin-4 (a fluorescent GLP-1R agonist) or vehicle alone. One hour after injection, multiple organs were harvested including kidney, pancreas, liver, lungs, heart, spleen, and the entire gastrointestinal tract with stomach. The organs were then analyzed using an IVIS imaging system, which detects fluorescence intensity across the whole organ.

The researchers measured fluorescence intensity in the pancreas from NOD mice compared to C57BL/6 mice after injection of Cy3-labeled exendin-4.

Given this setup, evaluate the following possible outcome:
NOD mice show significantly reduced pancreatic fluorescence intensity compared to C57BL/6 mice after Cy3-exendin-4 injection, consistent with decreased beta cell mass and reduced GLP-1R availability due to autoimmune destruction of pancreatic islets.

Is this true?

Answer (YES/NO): NO